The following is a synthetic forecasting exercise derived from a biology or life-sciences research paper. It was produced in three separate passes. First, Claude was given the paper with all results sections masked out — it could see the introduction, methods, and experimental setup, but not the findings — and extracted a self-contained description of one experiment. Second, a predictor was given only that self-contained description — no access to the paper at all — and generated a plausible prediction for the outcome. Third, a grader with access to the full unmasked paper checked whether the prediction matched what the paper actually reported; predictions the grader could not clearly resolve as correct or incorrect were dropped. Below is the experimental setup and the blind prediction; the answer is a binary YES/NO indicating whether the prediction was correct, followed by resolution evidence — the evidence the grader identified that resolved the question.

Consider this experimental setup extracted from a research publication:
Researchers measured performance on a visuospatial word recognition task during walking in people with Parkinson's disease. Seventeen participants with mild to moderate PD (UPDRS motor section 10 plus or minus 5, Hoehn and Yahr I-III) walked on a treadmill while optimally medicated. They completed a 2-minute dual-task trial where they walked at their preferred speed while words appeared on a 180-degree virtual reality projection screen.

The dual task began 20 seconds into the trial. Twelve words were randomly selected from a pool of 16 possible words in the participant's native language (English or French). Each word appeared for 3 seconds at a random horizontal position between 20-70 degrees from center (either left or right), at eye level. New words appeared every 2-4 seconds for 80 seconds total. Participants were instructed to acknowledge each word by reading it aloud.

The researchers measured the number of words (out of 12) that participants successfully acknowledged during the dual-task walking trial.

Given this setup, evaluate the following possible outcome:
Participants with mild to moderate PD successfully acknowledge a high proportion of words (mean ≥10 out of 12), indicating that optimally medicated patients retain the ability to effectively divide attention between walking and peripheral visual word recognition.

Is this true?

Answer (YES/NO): YES